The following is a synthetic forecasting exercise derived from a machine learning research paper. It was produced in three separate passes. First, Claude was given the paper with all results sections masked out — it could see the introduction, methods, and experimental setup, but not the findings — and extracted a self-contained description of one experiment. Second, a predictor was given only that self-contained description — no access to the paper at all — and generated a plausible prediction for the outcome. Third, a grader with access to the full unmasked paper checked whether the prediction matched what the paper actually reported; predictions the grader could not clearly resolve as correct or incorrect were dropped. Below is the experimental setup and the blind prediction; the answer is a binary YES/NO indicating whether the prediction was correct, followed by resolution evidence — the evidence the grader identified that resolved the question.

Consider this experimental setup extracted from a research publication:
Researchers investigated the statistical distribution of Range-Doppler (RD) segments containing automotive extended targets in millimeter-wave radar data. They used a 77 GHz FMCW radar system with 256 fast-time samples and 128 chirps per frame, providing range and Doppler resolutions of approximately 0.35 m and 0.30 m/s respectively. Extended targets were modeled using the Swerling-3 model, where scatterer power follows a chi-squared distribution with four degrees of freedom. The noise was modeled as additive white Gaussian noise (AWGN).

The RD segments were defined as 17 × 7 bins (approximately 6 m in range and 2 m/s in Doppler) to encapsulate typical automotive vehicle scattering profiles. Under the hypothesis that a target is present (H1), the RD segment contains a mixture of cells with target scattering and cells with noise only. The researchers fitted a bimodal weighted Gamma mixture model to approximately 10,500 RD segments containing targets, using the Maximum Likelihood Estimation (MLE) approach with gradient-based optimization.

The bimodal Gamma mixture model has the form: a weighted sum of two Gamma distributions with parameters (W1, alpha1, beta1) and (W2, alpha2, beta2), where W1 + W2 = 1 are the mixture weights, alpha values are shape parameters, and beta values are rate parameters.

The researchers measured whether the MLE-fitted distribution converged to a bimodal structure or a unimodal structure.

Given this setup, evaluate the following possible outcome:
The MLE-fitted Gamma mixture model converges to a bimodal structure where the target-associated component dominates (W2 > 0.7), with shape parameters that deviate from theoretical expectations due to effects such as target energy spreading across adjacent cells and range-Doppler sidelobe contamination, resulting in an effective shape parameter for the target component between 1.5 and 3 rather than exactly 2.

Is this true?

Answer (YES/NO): NO